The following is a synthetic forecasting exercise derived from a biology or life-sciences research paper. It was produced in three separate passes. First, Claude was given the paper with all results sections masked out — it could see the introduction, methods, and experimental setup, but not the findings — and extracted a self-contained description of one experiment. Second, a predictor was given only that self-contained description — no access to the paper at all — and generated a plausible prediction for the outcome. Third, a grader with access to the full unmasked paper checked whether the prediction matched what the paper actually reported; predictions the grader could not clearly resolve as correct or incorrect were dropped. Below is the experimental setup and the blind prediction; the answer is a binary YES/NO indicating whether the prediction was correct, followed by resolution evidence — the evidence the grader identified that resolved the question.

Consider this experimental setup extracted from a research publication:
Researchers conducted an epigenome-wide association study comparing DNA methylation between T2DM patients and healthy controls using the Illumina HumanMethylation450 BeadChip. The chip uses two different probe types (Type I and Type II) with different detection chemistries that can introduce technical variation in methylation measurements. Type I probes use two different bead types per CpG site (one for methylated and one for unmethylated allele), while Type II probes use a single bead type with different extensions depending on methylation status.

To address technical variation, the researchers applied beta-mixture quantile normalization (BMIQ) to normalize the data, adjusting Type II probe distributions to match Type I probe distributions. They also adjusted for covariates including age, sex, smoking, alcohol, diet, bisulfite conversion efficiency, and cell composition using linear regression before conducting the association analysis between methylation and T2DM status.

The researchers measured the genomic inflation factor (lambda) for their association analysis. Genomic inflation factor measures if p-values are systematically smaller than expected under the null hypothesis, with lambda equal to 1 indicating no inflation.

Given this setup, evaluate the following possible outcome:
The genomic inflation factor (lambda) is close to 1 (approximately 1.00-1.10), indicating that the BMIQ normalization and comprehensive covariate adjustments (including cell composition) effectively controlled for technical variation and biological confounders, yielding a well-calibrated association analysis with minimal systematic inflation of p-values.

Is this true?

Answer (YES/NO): NO